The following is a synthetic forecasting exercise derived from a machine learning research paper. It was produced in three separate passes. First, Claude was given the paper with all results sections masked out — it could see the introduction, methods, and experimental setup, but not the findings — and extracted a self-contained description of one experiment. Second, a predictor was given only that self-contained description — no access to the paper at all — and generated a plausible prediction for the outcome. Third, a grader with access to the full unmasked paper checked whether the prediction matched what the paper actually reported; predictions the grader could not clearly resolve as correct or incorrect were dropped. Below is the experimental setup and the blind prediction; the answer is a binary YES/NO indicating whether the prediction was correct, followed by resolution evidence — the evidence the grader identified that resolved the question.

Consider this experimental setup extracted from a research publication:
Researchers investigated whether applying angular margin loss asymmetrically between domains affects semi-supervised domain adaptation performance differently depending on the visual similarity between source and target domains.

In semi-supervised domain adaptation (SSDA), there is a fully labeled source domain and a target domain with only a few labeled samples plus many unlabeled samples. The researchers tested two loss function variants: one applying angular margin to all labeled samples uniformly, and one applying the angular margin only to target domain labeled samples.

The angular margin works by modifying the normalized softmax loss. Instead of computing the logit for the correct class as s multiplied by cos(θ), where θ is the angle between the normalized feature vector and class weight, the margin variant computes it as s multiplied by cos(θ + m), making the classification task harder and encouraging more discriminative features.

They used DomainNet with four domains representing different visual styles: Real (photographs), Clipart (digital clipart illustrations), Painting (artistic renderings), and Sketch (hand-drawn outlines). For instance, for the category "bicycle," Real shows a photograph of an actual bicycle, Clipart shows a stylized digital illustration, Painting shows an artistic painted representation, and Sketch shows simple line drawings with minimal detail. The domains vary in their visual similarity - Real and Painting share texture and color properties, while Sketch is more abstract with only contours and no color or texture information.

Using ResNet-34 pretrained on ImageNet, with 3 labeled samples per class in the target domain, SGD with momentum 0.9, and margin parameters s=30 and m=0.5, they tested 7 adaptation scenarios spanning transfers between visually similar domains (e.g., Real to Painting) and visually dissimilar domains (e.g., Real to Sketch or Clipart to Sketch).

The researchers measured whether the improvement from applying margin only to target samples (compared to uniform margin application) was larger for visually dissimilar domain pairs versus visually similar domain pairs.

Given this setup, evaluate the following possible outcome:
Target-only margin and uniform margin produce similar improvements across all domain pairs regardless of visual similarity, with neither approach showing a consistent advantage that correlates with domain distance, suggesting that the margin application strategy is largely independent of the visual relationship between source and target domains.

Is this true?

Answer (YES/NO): NO